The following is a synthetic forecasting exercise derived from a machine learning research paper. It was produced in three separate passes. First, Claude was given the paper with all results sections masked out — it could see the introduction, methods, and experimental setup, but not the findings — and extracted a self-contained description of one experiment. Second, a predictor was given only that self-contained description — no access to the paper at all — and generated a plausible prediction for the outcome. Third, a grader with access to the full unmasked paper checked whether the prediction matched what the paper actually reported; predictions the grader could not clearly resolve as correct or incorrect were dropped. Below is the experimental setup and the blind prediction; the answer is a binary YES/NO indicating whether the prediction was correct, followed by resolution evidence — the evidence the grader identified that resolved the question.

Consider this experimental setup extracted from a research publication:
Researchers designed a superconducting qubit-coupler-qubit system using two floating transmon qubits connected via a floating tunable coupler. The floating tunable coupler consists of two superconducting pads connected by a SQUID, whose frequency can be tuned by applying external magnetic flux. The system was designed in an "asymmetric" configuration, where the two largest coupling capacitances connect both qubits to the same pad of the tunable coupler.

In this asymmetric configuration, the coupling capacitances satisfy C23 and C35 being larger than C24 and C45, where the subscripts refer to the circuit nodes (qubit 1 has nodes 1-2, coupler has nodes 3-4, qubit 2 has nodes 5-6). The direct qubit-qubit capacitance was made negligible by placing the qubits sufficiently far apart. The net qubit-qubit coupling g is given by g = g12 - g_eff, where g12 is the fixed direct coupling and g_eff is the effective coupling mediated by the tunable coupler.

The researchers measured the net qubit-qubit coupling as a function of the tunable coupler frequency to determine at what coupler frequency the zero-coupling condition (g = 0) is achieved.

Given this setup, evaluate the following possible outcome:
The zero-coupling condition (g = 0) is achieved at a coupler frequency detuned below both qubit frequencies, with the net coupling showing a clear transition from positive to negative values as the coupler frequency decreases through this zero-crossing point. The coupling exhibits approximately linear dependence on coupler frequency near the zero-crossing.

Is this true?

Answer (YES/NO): NO